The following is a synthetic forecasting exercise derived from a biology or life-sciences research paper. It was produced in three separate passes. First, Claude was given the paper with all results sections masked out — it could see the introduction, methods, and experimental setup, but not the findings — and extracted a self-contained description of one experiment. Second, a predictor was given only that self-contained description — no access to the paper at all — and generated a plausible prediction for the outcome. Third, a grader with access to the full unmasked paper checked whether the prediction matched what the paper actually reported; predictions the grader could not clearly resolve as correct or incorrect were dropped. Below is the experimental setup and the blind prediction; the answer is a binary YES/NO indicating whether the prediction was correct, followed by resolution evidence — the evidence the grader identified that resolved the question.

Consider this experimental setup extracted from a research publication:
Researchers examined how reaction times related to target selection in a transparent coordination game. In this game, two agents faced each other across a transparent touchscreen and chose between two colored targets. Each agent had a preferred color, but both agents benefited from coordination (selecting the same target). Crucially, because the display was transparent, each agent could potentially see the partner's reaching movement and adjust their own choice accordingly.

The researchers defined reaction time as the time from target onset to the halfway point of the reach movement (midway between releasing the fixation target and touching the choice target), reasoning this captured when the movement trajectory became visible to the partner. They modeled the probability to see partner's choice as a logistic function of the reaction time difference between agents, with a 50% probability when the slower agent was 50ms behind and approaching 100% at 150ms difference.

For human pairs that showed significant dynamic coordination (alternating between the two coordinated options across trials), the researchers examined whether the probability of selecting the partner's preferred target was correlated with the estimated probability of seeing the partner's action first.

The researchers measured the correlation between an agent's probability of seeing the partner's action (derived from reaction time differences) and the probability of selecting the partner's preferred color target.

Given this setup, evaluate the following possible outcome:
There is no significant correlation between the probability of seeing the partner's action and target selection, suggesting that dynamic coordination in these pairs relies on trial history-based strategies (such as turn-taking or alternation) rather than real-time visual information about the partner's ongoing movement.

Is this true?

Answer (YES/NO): NO